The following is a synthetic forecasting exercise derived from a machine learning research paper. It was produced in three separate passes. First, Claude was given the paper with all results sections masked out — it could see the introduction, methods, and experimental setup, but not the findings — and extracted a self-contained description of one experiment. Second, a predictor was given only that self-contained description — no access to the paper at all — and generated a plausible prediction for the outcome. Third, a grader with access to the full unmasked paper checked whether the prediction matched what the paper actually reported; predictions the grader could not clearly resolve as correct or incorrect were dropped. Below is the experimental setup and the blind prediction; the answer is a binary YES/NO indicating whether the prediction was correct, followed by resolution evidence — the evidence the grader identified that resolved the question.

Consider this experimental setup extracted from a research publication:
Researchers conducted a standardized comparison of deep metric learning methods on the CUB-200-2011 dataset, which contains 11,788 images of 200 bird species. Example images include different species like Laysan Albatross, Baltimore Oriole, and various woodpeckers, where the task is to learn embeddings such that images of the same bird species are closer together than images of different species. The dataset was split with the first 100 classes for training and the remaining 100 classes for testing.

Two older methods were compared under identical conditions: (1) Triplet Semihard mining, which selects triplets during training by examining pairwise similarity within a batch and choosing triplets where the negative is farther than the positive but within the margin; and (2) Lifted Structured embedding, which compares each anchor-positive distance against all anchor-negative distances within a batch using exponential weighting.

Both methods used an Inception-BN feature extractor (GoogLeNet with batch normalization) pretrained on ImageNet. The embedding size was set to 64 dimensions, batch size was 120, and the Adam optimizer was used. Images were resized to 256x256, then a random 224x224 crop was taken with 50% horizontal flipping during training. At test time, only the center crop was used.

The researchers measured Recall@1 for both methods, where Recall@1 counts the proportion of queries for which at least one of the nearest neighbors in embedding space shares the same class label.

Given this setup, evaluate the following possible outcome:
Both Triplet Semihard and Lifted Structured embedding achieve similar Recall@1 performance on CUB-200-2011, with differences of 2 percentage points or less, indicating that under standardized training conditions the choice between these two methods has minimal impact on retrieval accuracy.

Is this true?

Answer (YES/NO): YES